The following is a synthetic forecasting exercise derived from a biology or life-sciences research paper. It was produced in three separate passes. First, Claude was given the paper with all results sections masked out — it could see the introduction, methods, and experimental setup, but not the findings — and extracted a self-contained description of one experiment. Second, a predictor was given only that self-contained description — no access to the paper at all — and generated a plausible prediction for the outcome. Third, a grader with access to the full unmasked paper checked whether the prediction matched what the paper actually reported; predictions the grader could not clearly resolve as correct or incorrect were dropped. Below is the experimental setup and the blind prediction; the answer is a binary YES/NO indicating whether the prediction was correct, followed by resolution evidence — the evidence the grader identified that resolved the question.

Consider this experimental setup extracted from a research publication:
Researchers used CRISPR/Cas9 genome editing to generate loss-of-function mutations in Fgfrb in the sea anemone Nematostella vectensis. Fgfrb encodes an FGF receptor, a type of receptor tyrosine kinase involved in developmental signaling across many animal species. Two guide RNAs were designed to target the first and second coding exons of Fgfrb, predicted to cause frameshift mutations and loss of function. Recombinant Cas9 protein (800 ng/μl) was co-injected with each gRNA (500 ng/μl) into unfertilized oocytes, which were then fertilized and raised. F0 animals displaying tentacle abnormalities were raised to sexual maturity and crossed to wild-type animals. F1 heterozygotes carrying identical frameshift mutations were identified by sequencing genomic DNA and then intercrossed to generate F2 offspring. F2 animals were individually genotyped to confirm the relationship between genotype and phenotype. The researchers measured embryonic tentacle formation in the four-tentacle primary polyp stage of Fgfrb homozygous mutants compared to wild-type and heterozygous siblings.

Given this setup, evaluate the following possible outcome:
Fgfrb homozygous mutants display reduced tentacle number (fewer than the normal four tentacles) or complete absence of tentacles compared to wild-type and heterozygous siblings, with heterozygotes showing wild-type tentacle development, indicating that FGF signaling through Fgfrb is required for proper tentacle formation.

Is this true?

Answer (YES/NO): NO